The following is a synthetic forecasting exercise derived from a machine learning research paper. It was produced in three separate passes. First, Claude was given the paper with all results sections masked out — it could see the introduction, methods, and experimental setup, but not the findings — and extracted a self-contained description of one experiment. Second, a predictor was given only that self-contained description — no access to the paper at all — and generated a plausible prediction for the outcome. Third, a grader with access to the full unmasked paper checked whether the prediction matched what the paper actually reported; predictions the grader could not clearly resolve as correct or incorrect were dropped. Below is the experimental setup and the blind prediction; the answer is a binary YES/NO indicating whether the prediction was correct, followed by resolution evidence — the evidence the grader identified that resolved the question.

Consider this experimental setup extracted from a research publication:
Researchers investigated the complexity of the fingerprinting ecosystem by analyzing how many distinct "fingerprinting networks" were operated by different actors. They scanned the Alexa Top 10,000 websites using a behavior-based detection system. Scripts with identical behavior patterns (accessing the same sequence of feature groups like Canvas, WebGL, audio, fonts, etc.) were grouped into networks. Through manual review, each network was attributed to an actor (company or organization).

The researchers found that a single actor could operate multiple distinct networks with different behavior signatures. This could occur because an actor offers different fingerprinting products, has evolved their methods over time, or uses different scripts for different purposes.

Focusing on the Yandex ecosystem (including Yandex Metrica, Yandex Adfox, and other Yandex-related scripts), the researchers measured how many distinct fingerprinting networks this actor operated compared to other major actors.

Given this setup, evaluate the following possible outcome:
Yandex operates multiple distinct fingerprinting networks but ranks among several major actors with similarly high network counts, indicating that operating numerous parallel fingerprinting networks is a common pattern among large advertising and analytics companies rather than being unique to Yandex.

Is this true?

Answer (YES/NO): NO